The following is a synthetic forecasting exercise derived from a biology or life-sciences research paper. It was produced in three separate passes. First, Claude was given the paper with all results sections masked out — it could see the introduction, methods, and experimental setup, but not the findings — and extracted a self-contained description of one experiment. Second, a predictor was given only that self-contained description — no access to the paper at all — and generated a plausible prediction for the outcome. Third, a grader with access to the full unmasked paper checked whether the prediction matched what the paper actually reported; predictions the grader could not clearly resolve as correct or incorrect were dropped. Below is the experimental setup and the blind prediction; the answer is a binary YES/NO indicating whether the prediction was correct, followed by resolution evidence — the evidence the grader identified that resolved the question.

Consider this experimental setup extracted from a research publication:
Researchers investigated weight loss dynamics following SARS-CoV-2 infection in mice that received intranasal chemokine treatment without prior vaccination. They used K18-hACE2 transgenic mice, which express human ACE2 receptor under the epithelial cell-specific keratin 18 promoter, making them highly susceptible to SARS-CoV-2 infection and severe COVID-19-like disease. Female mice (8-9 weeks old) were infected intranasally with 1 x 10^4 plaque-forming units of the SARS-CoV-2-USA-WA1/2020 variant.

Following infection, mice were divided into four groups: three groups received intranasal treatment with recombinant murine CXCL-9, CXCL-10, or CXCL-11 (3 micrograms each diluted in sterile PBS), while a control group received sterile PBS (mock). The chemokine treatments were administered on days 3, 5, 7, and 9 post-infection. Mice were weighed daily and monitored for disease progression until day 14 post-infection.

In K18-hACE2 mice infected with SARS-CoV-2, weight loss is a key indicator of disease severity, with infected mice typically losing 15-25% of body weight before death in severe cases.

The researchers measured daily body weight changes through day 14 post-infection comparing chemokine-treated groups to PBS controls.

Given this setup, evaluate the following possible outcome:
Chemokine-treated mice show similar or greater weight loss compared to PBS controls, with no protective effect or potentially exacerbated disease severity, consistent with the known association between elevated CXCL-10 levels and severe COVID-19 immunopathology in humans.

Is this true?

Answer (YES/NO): NO